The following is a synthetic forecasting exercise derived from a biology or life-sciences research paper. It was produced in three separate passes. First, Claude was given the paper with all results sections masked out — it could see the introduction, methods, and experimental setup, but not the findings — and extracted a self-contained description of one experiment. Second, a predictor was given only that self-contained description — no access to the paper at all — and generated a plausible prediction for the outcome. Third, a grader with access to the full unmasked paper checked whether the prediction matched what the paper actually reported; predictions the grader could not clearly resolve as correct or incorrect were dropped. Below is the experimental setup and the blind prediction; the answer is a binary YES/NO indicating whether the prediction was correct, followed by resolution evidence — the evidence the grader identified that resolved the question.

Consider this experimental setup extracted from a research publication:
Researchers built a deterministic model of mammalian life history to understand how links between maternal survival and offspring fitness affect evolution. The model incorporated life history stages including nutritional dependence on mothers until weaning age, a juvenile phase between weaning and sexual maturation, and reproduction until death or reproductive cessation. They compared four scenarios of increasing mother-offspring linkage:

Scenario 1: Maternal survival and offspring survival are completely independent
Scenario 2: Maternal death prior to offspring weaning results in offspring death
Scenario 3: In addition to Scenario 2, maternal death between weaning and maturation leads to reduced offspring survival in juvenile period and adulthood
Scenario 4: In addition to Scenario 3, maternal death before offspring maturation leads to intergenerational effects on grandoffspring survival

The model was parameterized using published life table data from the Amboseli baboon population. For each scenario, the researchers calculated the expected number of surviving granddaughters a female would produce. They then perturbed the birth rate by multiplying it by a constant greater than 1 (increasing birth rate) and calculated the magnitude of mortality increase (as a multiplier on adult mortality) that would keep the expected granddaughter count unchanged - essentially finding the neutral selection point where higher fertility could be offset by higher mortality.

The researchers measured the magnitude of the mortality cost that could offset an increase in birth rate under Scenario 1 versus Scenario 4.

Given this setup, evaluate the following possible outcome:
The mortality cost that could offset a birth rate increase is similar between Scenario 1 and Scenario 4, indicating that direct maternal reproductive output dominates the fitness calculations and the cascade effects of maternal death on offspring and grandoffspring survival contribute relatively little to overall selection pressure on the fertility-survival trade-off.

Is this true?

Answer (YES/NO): NO